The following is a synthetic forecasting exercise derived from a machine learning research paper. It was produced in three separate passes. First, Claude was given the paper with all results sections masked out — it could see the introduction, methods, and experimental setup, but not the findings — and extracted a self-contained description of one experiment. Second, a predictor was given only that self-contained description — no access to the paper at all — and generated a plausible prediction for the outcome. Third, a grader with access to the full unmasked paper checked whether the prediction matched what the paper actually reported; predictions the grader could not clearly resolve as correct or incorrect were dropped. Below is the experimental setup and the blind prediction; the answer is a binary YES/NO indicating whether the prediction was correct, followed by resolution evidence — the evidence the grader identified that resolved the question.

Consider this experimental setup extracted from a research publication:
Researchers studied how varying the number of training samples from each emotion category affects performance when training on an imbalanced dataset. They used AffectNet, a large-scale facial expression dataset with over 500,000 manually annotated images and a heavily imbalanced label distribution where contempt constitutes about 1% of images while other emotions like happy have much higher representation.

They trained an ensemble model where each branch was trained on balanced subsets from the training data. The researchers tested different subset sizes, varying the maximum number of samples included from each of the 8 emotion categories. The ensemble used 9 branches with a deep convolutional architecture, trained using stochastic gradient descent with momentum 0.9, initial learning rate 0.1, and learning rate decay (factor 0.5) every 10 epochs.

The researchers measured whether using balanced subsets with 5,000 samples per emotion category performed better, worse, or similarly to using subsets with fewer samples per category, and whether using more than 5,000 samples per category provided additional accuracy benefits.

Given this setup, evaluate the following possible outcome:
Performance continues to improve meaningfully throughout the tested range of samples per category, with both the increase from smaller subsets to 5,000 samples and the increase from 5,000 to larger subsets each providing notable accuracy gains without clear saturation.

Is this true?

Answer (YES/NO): NO